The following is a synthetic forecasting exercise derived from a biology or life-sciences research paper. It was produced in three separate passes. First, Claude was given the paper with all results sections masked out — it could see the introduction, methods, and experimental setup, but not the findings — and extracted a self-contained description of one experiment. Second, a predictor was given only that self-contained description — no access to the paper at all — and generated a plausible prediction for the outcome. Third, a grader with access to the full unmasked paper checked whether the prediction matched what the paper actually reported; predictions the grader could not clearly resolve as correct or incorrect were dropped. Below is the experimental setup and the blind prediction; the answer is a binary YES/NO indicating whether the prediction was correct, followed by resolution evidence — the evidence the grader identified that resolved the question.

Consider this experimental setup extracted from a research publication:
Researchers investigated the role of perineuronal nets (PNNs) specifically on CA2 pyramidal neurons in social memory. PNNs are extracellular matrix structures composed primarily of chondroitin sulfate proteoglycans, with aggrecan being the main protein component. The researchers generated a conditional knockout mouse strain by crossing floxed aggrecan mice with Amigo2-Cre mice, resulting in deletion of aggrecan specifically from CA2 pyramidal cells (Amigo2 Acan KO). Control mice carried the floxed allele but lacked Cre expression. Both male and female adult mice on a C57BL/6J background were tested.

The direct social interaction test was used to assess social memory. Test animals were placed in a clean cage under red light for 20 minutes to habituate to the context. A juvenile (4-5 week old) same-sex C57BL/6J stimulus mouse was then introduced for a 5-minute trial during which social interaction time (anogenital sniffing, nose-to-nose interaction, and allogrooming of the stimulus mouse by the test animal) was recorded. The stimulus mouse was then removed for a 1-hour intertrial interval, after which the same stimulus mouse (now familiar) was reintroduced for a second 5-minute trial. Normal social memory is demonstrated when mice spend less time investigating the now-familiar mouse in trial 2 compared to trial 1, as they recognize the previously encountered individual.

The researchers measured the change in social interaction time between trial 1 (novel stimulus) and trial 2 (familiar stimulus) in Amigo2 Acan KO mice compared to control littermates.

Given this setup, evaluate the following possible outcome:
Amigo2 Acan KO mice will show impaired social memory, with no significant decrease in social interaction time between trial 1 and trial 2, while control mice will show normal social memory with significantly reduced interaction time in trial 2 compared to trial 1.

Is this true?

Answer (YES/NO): YES